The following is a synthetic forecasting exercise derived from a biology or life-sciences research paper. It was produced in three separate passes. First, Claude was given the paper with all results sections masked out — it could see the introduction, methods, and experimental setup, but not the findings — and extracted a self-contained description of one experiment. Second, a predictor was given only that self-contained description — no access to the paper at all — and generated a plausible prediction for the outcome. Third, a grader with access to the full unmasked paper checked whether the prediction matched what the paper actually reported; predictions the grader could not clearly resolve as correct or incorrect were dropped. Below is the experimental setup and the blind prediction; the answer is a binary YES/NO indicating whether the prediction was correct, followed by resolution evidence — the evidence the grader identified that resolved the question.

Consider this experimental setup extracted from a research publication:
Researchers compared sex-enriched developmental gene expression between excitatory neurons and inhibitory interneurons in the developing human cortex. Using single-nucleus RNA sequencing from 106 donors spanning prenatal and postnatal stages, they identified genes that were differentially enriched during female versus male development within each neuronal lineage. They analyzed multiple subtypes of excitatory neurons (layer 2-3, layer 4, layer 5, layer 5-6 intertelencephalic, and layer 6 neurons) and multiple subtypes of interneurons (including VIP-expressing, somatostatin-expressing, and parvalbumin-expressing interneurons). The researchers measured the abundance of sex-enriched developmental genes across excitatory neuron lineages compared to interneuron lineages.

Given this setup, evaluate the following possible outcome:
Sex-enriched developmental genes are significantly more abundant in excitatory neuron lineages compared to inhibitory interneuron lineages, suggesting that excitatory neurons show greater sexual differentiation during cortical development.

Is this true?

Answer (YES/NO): YES